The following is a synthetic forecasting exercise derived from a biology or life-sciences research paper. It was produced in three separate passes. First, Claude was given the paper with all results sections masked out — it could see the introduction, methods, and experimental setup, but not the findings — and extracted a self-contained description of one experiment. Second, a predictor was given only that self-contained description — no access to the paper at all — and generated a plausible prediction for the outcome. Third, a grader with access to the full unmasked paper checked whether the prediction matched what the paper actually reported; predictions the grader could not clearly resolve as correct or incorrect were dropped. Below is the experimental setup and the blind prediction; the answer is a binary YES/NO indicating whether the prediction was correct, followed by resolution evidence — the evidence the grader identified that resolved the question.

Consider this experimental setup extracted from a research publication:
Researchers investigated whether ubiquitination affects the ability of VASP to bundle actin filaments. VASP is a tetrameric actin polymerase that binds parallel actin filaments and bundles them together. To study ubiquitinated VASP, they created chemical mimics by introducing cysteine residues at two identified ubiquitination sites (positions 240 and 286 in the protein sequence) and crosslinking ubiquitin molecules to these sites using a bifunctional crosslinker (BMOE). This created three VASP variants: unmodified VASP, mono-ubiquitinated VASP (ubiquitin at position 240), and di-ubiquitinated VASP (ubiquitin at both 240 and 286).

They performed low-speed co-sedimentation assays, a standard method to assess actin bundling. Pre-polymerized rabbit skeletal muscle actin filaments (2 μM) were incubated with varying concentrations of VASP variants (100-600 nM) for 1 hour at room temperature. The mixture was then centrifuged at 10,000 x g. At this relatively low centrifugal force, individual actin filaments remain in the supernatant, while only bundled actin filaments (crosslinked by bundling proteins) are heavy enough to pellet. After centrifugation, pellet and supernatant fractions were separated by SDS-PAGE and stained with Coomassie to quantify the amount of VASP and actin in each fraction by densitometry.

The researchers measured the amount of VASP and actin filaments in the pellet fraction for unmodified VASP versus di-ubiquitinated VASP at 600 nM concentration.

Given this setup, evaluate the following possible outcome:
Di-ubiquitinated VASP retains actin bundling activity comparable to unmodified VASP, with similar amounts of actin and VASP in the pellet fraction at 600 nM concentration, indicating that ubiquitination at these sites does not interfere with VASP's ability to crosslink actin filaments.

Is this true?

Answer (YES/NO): NO